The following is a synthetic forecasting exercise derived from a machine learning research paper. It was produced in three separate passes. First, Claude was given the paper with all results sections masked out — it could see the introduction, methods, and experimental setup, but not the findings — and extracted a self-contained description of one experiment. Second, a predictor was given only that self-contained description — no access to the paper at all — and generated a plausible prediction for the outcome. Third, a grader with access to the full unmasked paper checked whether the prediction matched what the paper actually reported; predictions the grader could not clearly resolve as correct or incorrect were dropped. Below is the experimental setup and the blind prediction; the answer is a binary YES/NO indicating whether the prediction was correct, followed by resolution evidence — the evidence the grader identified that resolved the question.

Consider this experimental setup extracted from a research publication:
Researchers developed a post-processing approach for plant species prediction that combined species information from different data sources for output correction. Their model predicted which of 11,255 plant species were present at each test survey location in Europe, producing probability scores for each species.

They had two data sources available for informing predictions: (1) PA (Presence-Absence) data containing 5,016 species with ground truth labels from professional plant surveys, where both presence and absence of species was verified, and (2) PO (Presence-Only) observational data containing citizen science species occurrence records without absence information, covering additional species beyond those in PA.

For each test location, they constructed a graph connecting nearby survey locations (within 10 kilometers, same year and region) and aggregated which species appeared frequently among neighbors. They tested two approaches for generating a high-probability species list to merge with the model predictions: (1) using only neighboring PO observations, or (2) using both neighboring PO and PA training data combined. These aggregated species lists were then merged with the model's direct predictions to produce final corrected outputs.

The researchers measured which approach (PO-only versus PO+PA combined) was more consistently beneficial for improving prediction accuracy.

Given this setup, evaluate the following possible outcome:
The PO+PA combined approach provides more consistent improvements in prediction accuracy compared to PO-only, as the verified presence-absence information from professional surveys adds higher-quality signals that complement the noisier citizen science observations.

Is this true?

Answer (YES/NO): NO